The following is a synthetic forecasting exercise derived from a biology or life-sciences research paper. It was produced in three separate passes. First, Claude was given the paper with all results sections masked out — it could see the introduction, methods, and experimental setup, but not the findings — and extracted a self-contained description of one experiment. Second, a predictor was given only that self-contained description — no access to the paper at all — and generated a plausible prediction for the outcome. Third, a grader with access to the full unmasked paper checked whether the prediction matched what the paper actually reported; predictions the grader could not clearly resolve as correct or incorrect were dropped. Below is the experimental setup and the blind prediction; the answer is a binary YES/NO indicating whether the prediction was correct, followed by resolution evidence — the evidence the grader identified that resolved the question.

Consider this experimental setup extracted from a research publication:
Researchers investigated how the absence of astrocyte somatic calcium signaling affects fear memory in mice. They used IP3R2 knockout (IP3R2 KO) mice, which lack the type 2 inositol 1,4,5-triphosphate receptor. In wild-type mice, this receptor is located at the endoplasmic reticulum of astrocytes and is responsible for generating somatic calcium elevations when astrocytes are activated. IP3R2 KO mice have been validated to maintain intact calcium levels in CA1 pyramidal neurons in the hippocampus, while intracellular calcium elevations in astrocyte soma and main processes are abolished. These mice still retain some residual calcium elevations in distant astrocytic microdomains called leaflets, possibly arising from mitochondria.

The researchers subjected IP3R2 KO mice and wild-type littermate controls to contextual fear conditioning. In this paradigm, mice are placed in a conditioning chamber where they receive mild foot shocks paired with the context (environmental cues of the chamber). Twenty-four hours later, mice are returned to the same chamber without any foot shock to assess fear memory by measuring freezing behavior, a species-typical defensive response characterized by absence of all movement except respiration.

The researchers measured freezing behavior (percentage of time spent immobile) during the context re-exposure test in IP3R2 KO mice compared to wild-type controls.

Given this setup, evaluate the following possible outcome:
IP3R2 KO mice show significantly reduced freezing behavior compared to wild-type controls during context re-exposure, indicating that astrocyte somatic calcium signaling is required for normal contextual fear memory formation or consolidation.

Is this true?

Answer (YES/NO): NO